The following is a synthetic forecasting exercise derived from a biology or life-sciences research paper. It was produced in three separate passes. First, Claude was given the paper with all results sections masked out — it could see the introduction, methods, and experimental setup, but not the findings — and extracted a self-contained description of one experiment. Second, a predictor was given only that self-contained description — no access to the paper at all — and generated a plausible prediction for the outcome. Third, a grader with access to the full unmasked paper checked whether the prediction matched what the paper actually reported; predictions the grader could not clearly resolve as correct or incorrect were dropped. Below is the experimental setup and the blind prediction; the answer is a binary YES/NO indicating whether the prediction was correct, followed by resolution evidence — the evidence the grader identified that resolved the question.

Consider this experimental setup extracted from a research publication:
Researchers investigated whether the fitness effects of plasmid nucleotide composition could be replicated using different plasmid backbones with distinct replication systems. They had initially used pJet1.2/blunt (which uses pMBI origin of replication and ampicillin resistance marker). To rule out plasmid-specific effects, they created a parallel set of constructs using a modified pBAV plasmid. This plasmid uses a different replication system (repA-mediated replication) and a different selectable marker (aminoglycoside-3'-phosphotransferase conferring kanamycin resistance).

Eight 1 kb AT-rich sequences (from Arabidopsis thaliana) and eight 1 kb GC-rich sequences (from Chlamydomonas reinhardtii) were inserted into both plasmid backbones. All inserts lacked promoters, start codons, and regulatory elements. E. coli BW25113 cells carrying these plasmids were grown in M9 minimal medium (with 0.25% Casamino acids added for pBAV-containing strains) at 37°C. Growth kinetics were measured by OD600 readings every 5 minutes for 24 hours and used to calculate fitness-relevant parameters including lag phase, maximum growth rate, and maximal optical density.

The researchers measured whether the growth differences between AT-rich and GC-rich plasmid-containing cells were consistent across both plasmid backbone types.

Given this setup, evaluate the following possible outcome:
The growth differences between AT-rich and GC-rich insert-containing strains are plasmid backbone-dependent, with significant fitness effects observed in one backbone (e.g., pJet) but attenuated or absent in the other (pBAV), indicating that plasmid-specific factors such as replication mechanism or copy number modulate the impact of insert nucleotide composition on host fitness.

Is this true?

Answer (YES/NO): NO